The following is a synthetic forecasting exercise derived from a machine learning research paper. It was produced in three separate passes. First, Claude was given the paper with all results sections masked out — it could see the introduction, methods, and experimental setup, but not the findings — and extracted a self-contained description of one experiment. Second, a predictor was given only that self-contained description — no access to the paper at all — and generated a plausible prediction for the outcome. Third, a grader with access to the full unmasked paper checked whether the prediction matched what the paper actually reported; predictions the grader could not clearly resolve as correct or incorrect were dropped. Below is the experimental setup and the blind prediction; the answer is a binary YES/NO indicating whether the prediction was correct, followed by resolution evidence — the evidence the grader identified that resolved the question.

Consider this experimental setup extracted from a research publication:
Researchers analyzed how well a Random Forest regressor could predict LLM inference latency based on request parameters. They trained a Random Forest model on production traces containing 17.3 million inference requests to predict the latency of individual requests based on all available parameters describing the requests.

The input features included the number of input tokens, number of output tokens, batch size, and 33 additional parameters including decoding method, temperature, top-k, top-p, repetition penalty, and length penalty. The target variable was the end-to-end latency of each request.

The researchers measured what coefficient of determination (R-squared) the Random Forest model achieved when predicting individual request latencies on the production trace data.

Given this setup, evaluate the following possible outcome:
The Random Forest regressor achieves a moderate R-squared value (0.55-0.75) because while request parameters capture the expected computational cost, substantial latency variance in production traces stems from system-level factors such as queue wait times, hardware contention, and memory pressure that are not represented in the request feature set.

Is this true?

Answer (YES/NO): NO